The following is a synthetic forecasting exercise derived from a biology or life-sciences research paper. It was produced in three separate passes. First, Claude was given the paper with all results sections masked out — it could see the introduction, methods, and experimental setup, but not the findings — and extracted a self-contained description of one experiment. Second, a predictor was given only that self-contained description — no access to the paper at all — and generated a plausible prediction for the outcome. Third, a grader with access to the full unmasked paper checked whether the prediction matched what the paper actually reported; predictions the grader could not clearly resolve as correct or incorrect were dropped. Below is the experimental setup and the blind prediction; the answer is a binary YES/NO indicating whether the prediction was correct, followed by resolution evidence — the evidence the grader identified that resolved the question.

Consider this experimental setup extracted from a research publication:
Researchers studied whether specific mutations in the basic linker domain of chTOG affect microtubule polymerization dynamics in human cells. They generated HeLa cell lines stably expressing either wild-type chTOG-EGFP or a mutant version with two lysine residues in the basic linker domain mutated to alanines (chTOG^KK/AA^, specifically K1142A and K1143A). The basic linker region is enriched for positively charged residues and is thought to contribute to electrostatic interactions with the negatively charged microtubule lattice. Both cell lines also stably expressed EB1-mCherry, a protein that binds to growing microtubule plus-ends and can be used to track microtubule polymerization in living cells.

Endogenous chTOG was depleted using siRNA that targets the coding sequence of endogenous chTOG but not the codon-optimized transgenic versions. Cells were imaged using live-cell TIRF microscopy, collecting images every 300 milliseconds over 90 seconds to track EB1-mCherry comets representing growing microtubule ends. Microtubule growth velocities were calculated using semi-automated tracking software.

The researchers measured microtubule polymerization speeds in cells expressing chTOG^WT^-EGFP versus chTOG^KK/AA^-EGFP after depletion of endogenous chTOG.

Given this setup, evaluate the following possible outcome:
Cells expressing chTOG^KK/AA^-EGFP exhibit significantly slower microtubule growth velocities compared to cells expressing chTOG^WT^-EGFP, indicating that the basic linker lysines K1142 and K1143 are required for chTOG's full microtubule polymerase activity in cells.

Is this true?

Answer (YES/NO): NO